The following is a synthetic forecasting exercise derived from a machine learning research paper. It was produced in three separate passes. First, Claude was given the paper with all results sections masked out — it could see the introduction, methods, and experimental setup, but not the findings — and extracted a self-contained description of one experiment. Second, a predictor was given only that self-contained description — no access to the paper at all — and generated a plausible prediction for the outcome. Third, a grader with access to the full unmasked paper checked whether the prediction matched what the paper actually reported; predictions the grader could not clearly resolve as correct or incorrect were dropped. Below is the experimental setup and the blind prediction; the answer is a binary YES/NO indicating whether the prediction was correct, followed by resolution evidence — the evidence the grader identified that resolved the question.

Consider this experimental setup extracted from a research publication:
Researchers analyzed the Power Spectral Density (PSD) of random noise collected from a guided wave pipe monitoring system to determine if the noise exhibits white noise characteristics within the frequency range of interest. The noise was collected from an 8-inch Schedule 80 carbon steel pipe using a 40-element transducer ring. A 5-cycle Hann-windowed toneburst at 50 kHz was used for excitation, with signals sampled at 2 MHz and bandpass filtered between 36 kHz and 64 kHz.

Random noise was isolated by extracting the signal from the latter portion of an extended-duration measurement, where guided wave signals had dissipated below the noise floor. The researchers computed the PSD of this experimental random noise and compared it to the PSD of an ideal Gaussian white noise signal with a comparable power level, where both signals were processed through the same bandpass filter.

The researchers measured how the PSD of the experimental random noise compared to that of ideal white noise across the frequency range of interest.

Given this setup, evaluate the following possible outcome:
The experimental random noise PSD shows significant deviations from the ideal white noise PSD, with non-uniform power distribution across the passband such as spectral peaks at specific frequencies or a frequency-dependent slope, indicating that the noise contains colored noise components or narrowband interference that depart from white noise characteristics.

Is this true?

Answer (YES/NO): NO